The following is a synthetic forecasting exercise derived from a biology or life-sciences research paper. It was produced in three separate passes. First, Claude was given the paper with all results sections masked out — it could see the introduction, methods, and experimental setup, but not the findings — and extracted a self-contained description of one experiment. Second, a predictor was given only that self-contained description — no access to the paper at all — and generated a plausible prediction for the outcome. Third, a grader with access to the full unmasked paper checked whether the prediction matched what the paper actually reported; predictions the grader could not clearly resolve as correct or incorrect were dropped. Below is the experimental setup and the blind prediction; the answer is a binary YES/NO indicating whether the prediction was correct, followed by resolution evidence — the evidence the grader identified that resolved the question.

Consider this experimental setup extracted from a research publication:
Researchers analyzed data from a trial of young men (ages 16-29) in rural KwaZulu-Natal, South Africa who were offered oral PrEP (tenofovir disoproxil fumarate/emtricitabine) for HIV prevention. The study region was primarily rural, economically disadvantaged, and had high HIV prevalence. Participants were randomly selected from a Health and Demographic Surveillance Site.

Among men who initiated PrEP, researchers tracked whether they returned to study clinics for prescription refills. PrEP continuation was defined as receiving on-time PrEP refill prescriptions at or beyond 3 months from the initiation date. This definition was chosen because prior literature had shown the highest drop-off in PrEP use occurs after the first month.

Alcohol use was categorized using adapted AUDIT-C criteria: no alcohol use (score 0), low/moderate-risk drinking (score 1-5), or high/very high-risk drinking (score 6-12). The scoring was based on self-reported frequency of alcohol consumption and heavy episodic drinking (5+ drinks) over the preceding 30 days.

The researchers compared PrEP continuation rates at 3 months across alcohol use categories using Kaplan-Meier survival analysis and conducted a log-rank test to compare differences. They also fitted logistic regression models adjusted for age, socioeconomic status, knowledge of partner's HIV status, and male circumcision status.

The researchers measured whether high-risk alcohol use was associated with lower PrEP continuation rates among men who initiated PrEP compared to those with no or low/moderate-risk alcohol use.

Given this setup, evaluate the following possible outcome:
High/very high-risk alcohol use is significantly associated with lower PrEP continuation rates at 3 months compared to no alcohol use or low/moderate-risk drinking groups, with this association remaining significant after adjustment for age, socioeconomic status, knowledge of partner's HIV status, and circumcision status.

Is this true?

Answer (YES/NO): NO